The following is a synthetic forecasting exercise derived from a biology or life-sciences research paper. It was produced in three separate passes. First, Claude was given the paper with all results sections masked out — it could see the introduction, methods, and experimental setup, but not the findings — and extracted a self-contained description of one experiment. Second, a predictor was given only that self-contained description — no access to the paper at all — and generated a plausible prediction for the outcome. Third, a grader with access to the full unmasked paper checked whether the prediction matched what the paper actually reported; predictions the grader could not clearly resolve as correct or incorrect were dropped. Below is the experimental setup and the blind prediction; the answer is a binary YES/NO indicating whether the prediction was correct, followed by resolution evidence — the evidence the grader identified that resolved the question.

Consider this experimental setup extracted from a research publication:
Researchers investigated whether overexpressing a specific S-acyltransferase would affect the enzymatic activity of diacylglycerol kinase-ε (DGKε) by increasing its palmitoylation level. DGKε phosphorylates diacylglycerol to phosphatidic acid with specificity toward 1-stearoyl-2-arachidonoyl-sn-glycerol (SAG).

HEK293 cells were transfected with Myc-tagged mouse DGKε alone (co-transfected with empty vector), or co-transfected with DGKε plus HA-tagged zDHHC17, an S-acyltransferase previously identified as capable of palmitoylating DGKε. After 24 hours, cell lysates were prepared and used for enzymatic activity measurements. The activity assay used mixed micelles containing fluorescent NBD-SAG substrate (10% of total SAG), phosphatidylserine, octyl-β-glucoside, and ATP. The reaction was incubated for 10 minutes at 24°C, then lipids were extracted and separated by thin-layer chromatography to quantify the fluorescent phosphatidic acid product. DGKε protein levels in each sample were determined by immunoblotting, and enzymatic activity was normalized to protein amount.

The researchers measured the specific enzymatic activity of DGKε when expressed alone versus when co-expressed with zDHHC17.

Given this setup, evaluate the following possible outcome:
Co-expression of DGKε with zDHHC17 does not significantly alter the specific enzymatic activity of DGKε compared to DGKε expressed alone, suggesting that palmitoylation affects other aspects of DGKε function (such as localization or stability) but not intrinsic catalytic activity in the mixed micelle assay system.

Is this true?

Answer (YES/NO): NO